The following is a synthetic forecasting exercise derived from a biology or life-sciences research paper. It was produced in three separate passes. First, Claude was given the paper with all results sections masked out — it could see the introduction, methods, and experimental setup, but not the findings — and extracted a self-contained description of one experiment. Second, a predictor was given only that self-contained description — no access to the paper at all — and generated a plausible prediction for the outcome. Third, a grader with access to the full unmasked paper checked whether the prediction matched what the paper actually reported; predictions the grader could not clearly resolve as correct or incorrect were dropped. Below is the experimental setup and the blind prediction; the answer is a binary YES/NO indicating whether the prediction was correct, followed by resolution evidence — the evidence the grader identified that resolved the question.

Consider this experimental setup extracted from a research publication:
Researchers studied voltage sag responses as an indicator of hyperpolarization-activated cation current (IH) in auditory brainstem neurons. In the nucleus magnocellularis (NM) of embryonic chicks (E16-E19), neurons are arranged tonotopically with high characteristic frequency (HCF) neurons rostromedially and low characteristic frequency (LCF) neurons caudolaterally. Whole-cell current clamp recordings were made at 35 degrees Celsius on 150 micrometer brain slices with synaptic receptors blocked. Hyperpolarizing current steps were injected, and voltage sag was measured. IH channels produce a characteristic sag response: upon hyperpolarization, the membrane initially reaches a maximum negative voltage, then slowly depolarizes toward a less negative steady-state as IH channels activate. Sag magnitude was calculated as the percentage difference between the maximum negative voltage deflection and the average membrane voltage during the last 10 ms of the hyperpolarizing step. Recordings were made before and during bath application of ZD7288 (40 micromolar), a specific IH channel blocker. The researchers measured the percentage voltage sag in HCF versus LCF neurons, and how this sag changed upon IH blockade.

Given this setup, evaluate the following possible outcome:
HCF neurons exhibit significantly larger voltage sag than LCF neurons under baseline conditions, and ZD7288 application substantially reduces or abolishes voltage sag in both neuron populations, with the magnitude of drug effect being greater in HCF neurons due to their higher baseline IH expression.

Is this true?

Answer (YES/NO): NO